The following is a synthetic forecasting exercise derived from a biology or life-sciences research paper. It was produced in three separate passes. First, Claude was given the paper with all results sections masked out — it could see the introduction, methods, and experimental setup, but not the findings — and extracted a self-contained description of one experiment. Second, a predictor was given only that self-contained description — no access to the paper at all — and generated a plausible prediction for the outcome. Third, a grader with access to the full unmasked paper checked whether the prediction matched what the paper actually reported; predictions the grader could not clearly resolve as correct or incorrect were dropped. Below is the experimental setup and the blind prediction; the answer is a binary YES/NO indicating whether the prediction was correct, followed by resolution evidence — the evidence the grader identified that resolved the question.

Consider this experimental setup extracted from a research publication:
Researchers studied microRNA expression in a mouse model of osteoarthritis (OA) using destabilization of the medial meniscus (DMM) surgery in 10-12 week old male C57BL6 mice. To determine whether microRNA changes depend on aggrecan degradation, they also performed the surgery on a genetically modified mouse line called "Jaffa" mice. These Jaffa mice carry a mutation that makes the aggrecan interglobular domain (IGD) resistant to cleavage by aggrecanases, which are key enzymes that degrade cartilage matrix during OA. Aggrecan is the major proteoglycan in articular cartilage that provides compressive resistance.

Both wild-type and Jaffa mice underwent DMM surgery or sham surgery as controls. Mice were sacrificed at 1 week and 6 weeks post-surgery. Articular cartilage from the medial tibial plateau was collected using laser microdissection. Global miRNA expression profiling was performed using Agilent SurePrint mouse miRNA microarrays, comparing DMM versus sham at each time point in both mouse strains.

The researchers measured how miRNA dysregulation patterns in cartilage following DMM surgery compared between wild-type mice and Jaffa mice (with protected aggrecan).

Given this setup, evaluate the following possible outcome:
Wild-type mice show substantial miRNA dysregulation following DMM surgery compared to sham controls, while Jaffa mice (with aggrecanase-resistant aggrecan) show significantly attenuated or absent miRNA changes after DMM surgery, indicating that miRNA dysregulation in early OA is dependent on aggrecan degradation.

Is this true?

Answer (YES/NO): NO